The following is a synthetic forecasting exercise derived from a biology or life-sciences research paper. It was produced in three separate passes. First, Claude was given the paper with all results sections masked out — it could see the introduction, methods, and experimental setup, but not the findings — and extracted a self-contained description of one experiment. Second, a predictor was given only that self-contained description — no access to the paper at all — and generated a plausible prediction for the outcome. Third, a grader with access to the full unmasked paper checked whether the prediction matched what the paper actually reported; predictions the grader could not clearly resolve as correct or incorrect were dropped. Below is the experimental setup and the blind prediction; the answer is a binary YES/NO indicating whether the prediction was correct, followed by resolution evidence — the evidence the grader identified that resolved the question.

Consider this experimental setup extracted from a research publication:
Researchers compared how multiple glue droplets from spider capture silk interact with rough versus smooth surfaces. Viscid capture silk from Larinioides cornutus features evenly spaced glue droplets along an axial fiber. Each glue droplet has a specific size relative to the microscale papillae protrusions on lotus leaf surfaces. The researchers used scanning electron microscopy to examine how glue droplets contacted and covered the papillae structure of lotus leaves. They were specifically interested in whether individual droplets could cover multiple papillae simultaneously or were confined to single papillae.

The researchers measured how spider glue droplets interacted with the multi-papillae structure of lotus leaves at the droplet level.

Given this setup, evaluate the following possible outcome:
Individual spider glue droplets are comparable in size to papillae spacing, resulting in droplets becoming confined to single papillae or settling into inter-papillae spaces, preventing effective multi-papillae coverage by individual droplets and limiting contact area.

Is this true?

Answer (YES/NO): NO